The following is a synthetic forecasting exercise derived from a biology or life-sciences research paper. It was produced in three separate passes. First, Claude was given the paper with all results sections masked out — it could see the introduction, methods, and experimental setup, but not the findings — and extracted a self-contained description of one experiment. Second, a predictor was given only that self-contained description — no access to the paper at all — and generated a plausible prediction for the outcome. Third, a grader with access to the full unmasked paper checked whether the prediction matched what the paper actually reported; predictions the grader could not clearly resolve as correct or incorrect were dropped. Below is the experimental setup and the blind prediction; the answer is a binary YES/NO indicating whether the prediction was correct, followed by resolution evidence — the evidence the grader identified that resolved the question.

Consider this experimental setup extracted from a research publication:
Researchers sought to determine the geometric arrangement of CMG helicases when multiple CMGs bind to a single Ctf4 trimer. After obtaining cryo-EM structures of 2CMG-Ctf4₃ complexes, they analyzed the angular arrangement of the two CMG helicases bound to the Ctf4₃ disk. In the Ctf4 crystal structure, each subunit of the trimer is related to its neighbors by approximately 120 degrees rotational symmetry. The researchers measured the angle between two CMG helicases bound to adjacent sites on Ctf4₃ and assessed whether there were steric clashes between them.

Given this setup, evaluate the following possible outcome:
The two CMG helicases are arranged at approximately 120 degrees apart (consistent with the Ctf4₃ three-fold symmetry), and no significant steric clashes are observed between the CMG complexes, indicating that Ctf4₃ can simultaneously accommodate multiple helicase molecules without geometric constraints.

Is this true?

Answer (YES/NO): YES